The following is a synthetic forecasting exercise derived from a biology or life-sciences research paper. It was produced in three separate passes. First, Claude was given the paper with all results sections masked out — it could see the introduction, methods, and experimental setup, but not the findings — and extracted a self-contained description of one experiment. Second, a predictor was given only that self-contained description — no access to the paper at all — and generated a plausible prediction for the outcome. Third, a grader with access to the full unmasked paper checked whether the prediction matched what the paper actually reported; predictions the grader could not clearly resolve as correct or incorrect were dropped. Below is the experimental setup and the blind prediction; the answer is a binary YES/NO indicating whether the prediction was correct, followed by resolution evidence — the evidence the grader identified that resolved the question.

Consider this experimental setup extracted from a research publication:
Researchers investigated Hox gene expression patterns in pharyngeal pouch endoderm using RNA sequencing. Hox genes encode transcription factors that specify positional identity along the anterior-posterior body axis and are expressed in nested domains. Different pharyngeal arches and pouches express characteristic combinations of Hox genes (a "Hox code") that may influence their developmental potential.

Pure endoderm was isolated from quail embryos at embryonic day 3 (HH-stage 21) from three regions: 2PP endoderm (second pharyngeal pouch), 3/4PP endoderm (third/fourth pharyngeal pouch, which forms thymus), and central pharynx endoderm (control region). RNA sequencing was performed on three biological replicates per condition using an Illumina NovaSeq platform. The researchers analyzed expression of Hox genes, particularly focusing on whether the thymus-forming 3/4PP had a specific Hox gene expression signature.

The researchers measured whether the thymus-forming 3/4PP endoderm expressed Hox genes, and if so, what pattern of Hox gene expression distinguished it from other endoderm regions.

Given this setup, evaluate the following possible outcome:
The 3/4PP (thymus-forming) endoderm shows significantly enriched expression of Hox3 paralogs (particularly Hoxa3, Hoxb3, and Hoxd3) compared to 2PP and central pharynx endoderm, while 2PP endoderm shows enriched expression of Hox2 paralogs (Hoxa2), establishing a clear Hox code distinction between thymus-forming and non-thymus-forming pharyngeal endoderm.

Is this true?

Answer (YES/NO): NO